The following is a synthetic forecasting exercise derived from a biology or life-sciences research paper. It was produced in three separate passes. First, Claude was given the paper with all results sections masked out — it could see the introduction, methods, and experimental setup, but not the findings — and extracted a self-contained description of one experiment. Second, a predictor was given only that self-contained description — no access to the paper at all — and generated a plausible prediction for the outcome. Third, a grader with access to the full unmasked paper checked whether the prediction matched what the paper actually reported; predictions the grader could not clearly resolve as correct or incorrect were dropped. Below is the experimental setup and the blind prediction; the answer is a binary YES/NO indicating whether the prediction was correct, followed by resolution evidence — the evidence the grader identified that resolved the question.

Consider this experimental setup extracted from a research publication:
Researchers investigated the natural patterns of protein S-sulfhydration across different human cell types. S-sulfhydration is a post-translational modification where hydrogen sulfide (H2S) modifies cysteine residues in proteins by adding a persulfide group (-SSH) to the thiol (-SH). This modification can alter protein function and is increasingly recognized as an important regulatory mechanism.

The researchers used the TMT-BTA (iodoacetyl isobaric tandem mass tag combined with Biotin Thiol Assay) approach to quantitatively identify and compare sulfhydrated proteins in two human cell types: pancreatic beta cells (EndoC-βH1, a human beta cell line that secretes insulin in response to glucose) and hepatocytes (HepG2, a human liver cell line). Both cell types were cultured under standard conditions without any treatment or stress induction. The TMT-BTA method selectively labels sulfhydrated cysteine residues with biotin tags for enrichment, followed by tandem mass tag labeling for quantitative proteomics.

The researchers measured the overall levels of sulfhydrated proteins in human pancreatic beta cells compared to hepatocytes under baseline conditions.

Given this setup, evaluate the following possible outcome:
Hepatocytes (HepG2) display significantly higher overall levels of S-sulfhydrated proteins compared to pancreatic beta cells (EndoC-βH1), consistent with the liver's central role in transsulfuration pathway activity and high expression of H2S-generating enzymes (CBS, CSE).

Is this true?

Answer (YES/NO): YES